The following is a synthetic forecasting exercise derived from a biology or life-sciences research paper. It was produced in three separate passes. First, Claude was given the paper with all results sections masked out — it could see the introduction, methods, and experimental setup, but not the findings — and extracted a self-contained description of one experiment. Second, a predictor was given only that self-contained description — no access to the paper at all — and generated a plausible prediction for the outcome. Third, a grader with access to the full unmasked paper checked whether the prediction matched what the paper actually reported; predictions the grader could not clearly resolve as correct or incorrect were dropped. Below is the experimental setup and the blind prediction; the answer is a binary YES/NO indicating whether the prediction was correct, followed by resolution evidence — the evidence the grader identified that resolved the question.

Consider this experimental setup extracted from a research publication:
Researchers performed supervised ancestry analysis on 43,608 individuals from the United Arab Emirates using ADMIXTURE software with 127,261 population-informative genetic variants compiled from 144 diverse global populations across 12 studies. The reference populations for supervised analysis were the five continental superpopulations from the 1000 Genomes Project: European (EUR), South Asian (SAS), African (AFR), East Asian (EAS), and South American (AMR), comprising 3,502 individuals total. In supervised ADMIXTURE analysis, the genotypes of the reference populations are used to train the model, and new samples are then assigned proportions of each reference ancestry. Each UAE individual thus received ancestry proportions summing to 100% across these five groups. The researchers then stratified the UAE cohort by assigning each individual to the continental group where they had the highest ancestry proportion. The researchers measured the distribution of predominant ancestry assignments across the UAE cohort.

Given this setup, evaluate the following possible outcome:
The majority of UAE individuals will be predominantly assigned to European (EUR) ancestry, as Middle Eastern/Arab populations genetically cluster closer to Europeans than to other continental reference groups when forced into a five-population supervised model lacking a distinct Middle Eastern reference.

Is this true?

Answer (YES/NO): NO